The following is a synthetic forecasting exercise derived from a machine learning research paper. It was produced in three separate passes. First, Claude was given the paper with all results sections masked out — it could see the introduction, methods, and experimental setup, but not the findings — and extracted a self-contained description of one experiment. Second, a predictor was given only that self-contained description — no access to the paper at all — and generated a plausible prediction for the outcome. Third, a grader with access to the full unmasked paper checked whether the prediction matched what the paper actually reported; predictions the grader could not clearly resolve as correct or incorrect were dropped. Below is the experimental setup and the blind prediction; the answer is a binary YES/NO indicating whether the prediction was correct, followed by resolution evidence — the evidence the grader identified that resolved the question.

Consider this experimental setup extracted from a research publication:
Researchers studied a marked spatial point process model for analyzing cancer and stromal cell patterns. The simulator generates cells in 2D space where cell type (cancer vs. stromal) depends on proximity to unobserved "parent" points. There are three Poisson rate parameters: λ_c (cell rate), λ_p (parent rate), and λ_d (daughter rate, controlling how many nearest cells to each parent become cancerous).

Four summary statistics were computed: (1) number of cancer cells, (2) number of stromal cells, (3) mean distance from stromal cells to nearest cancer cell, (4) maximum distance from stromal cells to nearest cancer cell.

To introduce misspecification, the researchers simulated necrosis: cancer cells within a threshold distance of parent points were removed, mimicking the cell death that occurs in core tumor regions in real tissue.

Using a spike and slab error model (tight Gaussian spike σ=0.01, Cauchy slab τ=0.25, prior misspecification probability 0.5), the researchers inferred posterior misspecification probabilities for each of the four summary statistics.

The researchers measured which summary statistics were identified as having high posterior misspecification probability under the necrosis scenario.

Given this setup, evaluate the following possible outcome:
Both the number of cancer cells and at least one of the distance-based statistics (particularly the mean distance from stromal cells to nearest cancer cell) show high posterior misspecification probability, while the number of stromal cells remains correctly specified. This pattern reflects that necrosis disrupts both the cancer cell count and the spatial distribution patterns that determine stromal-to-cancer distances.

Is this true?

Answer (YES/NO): NO